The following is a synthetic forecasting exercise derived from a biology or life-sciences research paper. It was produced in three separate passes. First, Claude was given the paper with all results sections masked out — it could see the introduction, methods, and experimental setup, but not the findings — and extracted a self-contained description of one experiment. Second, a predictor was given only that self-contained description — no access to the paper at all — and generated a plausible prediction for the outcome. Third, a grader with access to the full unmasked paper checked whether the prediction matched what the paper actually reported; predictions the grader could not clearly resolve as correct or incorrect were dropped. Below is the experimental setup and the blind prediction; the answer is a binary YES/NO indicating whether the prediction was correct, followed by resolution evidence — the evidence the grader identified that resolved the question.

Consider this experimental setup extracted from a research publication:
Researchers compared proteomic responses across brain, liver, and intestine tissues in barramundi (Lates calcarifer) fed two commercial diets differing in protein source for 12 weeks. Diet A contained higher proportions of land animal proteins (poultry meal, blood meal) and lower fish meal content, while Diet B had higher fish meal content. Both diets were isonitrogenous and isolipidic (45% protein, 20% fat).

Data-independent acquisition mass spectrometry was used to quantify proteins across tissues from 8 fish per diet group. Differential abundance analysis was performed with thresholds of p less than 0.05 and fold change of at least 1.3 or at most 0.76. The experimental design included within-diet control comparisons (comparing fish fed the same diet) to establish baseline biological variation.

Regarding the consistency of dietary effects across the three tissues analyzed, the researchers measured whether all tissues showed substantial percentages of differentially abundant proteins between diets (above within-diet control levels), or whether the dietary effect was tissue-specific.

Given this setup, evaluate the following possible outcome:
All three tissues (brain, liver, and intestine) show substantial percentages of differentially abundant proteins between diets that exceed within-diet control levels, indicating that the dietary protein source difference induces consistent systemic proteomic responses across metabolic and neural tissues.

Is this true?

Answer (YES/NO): YES